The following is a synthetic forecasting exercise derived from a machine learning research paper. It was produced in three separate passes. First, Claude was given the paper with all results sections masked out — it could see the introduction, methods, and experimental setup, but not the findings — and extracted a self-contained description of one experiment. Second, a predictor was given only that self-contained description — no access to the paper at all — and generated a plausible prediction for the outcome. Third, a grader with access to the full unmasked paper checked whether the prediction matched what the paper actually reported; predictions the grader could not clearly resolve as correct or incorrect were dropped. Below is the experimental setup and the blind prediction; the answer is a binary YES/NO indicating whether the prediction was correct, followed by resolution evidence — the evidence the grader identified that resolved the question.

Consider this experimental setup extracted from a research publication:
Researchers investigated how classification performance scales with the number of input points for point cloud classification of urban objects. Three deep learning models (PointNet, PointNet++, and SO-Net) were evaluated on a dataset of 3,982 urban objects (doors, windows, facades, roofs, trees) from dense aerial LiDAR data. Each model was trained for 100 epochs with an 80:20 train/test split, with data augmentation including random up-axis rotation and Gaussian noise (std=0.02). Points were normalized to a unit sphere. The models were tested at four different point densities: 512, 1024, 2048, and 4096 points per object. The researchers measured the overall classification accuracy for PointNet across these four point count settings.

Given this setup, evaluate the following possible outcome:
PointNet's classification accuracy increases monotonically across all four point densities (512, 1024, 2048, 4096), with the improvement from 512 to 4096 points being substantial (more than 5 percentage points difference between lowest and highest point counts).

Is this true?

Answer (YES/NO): YES